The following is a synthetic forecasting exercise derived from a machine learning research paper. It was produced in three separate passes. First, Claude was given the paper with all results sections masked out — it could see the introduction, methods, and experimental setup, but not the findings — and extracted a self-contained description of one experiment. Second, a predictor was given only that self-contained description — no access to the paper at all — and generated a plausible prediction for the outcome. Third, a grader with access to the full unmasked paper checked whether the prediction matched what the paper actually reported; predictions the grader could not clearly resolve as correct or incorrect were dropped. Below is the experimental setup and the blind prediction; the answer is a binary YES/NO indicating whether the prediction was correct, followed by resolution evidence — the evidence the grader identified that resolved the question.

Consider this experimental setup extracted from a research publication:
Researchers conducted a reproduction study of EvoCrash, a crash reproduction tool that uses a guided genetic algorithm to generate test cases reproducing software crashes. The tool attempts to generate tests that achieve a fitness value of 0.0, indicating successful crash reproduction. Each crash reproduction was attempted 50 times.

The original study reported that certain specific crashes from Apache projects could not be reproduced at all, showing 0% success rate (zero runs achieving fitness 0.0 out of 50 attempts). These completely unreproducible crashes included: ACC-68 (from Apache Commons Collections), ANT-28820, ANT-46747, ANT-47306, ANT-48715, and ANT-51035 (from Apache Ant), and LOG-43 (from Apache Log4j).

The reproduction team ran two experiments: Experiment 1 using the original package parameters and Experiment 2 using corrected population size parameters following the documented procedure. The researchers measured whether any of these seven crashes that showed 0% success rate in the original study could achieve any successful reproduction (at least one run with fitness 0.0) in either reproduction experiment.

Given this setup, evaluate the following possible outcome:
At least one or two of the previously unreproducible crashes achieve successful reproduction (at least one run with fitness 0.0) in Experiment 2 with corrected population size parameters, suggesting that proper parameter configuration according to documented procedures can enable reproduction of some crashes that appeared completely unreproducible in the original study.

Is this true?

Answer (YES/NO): NO